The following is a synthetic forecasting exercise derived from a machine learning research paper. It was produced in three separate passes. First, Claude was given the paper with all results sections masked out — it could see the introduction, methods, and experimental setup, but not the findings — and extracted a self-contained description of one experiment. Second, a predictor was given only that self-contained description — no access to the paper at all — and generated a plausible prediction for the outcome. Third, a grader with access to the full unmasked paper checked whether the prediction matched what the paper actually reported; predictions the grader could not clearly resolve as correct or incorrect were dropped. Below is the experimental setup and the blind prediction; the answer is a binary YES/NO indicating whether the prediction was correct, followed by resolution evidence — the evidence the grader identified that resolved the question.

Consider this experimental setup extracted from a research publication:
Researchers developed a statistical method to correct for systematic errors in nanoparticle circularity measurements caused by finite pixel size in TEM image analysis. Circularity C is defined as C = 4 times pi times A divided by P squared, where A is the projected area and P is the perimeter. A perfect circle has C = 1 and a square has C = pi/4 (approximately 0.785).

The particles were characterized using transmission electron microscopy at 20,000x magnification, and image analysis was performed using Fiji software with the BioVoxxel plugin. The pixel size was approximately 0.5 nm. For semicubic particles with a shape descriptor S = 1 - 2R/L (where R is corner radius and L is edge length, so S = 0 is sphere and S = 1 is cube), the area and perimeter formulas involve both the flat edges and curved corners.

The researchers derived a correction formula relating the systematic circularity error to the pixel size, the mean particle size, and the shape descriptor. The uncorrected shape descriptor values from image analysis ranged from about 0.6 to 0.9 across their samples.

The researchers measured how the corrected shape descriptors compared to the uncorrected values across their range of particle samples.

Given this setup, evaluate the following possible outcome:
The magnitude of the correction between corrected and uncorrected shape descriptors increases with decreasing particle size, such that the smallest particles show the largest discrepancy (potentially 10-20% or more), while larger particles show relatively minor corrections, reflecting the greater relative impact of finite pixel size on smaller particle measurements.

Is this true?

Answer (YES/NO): NO